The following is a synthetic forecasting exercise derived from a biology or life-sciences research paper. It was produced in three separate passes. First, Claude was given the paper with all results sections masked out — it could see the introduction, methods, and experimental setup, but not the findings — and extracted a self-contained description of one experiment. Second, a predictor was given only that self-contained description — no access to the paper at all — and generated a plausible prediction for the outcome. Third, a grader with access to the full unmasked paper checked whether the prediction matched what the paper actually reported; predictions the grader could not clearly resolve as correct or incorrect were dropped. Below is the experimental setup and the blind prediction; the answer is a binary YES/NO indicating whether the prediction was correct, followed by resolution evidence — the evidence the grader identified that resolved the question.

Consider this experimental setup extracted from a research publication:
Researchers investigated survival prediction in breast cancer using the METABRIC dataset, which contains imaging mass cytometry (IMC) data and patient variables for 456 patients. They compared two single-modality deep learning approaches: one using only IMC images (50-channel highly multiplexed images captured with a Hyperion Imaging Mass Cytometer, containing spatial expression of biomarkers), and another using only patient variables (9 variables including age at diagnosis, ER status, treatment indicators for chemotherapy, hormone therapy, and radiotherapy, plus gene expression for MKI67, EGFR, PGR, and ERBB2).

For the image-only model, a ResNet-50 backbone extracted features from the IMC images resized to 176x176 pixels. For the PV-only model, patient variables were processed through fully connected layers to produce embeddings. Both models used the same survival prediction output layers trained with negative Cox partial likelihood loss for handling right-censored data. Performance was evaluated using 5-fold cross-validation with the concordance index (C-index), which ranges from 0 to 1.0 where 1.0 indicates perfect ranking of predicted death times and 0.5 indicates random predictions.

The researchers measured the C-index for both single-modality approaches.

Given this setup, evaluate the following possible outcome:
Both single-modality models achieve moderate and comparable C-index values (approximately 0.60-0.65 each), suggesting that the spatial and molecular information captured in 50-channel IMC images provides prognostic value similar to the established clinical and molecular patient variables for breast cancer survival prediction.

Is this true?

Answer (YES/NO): NO